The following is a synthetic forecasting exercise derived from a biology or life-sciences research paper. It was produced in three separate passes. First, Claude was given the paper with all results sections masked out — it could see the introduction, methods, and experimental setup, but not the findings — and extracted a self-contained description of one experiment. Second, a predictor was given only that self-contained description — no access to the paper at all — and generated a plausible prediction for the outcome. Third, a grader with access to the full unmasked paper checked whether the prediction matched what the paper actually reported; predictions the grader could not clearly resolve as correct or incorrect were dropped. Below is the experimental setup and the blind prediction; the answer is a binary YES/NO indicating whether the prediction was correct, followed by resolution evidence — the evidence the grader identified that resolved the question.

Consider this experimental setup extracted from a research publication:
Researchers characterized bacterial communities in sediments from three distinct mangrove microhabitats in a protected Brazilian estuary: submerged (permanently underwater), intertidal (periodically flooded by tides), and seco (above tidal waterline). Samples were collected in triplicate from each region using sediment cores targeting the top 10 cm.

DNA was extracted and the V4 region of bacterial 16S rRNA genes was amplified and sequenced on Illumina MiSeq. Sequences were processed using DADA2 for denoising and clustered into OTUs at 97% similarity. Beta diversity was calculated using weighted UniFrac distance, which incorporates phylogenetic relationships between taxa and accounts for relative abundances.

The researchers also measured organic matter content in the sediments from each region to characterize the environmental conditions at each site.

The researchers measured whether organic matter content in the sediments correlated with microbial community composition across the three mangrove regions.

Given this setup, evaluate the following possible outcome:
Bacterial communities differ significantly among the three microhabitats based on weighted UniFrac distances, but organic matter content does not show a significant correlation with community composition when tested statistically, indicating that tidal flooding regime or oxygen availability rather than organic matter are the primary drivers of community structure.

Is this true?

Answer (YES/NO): NO